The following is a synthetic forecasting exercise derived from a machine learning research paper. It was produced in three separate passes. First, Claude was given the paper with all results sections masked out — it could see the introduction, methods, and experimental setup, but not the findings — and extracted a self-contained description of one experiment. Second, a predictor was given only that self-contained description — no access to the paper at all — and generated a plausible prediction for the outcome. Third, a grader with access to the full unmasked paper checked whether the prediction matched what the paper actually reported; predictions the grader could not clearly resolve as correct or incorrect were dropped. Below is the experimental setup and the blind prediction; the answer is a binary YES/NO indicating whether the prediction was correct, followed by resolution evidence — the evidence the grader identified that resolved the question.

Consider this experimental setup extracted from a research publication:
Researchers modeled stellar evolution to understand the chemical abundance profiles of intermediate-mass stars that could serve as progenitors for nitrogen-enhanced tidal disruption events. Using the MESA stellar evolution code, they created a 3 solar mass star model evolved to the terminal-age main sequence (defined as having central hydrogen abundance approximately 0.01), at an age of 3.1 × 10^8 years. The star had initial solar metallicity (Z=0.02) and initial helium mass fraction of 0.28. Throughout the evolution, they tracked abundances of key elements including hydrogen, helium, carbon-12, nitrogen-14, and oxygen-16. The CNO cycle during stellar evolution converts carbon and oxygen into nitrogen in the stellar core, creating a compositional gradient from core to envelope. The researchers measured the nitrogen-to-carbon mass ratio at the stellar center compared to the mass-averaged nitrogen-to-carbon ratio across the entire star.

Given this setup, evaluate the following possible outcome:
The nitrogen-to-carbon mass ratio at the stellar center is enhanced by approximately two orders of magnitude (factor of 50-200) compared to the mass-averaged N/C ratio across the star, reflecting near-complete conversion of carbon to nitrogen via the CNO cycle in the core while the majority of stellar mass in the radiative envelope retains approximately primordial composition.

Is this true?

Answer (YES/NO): NO